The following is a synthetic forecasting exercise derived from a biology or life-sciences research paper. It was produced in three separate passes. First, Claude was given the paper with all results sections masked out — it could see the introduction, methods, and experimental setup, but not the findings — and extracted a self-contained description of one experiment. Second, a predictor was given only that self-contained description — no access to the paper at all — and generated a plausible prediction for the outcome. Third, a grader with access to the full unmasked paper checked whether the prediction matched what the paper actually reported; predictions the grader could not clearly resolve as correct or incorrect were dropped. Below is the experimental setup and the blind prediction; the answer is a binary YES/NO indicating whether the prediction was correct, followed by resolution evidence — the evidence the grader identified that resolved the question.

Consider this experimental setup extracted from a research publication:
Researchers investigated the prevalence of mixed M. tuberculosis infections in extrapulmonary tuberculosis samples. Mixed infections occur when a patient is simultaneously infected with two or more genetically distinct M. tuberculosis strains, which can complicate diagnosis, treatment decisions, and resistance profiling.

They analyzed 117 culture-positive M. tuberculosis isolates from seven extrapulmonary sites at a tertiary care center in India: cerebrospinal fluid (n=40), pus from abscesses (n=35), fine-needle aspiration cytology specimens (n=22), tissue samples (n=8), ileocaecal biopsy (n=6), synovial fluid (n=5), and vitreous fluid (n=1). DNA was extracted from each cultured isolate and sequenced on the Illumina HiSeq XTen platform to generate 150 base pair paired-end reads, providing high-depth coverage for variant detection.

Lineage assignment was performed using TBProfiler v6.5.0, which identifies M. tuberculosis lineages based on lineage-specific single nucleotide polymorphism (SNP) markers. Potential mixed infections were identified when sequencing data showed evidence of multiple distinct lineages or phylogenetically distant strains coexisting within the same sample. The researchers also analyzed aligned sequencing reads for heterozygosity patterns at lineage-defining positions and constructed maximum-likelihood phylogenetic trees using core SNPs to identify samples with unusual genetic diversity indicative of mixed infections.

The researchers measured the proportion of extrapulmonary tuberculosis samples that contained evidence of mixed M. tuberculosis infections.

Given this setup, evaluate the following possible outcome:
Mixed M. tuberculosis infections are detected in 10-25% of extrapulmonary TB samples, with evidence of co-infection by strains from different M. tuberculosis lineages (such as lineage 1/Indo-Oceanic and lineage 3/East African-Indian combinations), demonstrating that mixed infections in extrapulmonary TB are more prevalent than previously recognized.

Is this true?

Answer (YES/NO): NO